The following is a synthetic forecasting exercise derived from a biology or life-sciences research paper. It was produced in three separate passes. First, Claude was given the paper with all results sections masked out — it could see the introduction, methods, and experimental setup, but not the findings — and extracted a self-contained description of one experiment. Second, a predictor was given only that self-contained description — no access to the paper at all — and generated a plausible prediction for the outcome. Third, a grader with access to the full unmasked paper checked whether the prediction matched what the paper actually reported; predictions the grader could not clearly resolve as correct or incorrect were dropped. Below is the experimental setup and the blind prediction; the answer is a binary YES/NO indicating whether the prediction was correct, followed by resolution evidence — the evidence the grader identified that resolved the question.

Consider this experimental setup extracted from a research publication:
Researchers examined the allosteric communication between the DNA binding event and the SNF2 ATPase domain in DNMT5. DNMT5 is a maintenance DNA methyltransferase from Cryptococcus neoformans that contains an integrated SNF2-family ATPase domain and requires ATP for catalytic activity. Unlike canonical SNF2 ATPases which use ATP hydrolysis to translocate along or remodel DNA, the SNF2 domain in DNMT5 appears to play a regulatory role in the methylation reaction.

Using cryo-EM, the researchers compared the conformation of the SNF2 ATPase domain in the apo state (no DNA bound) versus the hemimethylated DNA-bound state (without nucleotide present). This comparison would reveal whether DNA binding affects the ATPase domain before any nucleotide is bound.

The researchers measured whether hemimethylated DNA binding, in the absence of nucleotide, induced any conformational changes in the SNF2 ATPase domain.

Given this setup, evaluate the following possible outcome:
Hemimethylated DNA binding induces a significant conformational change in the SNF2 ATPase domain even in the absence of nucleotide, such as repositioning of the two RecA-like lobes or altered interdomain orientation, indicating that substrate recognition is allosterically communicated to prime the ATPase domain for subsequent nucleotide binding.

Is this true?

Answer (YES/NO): YES